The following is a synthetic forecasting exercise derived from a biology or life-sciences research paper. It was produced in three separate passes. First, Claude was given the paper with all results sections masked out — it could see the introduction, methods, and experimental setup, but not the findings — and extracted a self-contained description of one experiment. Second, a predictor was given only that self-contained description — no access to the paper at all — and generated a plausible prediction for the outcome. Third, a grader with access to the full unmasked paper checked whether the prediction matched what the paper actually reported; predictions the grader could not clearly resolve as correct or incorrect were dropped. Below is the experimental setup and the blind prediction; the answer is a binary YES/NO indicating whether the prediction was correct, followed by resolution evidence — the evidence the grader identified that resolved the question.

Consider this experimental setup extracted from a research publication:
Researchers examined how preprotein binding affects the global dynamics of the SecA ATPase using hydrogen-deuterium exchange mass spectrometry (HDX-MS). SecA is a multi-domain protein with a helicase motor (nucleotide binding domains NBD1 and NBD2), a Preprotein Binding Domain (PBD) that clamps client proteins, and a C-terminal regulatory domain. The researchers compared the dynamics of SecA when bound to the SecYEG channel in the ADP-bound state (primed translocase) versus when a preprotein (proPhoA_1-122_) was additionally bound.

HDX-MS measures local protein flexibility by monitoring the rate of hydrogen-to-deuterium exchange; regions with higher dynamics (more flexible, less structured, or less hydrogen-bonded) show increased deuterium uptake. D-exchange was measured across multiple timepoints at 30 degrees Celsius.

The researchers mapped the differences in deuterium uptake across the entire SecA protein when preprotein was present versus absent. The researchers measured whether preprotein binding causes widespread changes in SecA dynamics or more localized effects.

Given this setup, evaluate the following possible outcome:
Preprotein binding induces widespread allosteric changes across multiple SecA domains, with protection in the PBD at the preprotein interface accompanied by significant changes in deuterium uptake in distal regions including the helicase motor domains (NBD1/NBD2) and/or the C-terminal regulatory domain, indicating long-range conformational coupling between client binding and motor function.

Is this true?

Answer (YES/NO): YES